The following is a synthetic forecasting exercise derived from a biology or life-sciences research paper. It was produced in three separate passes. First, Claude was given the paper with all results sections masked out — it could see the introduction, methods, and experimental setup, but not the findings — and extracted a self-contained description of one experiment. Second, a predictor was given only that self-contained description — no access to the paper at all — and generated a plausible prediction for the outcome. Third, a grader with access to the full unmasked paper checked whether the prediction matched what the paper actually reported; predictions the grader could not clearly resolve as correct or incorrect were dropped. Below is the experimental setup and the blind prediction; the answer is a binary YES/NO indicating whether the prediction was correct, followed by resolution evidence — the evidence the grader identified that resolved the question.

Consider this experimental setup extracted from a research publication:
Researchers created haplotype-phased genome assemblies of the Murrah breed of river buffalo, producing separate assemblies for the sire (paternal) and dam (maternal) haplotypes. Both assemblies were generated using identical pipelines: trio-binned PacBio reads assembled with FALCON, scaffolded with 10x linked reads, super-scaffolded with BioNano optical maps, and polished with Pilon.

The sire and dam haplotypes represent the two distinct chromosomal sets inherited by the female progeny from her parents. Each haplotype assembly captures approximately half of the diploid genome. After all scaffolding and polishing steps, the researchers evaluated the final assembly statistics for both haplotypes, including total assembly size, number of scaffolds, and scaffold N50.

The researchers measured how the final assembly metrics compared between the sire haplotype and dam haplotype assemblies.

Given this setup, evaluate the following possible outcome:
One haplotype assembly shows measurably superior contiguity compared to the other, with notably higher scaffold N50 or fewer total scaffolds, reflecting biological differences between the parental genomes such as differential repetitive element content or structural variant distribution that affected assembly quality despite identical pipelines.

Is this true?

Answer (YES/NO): NO